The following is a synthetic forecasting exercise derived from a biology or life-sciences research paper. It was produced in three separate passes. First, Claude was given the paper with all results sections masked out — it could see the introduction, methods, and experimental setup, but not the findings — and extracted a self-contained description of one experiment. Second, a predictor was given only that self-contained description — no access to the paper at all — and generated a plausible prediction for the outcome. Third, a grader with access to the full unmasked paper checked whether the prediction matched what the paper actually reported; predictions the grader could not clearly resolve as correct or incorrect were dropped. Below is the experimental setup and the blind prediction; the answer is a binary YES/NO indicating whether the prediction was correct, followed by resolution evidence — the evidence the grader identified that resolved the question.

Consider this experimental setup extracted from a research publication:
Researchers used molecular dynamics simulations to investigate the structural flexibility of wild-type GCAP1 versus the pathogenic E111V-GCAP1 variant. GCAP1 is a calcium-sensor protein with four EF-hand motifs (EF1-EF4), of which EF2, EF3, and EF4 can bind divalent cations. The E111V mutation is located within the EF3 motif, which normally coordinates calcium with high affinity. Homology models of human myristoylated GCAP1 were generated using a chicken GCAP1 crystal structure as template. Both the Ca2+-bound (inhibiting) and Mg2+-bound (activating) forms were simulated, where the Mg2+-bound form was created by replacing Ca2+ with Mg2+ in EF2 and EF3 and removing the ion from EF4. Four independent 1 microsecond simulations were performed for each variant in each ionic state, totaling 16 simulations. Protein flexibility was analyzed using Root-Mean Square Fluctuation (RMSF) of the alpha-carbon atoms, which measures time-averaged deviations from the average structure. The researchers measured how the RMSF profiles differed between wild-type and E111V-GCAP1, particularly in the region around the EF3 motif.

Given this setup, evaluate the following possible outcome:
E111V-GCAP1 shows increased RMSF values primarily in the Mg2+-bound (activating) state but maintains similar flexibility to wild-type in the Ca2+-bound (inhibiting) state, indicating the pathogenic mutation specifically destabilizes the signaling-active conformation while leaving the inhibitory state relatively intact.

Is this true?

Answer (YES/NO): NO